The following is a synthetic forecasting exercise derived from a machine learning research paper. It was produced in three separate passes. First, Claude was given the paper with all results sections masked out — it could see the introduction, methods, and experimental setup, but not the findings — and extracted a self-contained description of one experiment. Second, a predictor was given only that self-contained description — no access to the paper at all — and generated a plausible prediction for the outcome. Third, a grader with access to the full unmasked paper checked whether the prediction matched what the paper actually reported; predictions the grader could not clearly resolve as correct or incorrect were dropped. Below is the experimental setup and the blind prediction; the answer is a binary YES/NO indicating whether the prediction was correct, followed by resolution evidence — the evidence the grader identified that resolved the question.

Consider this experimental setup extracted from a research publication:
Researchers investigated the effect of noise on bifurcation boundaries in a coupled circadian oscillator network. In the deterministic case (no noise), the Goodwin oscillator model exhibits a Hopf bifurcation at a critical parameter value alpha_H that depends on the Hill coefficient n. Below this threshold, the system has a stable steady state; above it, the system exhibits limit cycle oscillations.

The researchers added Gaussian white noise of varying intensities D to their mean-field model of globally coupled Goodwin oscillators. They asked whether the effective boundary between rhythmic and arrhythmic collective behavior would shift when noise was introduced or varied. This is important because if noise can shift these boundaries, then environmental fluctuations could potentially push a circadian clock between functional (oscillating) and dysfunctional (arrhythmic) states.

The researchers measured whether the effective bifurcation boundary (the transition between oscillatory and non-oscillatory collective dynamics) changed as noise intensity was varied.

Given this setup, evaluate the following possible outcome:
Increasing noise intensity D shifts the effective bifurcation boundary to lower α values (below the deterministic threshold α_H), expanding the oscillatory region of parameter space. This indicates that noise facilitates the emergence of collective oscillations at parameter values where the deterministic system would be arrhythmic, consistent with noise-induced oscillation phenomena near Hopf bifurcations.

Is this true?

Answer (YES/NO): NO